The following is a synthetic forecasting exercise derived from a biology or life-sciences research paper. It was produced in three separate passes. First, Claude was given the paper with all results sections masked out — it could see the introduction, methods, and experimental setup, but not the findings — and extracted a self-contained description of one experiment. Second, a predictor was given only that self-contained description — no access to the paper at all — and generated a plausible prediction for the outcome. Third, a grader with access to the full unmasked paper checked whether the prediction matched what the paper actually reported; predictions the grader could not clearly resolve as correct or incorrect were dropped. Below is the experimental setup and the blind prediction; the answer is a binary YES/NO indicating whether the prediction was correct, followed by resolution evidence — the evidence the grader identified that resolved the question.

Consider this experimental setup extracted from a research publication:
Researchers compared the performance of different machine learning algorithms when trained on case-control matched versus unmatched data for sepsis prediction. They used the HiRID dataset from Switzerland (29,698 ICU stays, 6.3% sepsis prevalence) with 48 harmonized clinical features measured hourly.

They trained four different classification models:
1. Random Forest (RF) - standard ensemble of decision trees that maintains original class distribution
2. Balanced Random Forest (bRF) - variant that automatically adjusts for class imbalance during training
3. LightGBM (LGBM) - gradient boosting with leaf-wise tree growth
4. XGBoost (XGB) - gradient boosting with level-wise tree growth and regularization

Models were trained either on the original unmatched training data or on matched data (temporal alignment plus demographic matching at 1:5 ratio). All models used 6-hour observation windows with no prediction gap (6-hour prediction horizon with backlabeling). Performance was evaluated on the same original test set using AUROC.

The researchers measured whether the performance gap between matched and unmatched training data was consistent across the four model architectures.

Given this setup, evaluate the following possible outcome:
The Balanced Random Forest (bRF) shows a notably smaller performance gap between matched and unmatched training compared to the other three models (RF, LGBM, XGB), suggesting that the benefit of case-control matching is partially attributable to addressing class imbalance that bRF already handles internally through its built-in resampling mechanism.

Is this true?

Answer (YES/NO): NO